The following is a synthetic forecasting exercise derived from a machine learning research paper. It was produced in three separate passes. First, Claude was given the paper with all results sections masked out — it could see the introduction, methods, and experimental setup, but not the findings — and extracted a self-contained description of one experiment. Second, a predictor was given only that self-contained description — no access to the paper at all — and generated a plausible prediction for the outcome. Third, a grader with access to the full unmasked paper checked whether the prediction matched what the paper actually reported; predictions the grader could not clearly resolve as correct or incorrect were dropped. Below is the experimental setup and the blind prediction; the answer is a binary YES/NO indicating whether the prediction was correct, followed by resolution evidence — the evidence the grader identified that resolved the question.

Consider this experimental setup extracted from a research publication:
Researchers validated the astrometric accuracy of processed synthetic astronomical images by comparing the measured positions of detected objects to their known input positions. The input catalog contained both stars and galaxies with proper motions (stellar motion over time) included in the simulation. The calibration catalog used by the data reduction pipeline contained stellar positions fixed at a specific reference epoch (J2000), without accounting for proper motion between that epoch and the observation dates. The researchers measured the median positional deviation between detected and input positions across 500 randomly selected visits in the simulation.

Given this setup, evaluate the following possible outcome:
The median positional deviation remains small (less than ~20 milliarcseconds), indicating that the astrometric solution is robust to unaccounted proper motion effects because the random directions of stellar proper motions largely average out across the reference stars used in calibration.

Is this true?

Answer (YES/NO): NO